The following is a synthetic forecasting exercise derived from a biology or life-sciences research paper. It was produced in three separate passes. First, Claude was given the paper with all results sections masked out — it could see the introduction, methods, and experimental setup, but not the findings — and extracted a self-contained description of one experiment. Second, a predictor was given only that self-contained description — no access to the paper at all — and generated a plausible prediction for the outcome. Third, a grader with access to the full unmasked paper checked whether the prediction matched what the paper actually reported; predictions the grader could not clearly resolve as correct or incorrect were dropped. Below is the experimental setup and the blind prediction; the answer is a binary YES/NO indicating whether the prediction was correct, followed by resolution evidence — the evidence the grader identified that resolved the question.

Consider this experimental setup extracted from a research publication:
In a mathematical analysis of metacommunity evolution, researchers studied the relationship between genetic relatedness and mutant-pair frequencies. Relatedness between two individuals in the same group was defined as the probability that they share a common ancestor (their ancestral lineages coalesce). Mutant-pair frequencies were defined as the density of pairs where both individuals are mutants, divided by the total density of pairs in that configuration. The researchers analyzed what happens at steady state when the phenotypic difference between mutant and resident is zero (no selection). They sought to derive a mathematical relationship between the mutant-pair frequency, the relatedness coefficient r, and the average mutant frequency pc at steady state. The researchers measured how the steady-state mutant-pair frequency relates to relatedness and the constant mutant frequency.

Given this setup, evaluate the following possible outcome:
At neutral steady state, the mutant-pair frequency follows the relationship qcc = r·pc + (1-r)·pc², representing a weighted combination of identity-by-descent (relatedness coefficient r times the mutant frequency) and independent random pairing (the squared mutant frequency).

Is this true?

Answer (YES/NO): YES